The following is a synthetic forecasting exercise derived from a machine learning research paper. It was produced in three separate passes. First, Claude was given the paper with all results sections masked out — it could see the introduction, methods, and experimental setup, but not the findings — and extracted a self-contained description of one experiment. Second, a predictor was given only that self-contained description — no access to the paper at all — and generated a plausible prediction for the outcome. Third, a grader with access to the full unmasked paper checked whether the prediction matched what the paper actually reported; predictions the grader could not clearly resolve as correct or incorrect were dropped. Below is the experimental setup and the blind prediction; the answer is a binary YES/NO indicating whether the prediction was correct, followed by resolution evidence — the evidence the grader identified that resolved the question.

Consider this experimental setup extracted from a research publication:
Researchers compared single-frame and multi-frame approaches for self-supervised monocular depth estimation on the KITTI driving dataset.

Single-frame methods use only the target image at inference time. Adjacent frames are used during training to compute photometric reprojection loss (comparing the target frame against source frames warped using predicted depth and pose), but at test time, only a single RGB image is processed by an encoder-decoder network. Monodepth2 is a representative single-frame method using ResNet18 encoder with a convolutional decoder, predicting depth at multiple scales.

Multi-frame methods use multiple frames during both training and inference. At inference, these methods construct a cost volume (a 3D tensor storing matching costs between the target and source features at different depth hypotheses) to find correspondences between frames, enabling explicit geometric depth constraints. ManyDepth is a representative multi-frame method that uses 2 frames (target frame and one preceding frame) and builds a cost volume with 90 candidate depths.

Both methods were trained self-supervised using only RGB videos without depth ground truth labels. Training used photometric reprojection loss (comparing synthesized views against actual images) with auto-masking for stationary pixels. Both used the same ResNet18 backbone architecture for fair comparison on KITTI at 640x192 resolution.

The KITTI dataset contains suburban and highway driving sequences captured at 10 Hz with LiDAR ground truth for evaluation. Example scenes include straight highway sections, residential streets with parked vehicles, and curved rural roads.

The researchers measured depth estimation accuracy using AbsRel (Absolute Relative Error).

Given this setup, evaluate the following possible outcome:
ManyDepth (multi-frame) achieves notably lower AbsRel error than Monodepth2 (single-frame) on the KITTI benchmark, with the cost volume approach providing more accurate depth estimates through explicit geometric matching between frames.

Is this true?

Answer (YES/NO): YES